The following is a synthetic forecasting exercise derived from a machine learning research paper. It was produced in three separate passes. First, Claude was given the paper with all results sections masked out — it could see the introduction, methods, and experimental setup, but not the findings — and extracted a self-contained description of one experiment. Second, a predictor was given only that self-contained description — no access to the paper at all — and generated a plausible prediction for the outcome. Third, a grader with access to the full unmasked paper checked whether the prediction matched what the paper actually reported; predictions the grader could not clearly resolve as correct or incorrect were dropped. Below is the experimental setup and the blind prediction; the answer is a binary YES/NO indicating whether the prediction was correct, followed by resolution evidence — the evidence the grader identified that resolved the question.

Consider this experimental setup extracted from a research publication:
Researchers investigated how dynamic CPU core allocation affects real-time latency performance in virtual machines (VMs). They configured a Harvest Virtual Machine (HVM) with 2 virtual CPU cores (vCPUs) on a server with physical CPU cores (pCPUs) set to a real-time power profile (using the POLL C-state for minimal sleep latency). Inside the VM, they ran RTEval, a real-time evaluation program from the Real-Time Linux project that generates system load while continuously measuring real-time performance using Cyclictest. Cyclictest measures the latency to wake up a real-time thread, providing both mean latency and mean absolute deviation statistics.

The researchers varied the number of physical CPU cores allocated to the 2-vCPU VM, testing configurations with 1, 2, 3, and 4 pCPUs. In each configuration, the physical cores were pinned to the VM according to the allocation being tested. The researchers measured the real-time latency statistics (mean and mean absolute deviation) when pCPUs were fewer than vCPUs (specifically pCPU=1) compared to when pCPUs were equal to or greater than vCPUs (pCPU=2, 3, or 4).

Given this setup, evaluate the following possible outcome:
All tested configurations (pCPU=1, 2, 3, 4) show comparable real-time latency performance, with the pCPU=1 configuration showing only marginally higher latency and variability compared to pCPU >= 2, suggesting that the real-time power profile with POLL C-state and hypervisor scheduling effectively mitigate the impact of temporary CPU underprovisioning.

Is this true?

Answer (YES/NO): NO